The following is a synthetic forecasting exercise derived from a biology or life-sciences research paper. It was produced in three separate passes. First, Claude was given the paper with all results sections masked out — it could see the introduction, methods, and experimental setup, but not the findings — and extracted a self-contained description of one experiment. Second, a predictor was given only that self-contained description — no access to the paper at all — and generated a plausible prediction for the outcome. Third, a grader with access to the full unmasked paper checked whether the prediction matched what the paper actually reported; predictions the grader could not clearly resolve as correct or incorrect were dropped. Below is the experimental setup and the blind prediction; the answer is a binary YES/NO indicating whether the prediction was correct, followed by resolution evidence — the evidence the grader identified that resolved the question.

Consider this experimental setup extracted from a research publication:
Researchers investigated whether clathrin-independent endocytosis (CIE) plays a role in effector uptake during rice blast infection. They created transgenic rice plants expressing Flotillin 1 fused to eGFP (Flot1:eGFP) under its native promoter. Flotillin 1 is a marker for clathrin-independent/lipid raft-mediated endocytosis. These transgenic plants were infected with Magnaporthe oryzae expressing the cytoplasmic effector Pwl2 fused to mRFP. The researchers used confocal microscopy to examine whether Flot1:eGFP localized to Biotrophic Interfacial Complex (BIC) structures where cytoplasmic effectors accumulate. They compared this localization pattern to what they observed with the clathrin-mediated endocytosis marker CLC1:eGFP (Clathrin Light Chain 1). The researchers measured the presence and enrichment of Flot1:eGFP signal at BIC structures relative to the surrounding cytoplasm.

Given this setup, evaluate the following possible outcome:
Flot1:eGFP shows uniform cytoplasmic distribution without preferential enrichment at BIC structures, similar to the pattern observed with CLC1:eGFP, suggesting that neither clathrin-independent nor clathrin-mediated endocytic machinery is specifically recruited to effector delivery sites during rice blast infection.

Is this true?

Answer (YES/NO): NO